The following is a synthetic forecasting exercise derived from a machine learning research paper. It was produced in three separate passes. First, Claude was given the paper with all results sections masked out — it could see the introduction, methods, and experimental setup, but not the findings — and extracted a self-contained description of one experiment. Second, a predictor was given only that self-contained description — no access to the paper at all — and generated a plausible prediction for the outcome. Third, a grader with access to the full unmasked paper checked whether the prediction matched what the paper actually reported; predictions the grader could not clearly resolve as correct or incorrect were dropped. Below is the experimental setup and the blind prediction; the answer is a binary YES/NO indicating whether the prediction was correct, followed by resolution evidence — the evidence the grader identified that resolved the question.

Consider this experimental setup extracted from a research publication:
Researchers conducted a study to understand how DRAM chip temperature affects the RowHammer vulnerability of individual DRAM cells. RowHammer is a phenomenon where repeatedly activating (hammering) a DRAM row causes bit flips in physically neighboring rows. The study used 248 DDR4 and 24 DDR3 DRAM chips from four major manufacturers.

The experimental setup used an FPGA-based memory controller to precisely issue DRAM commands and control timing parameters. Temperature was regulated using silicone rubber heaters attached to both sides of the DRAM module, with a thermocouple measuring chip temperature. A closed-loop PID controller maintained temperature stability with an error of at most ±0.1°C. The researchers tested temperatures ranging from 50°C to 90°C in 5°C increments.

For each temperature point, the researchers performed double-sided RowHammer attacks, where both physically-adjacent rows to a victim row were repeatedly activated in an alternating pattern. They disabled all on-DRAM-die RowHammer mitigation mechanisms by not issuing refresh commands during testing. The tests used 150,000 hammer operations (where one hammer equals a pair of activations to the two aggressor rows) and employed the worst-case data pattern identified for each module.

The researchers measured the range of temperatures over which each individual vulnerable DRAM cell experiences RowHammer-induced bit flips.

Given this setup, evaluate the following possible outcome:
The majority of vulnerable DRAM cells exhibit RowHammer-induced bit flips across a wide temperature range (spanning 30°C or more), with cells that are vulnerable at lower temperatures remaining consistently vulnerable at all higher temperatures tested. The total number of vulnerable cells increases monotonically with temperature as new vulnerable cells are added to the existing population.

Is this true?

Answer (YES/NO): NO